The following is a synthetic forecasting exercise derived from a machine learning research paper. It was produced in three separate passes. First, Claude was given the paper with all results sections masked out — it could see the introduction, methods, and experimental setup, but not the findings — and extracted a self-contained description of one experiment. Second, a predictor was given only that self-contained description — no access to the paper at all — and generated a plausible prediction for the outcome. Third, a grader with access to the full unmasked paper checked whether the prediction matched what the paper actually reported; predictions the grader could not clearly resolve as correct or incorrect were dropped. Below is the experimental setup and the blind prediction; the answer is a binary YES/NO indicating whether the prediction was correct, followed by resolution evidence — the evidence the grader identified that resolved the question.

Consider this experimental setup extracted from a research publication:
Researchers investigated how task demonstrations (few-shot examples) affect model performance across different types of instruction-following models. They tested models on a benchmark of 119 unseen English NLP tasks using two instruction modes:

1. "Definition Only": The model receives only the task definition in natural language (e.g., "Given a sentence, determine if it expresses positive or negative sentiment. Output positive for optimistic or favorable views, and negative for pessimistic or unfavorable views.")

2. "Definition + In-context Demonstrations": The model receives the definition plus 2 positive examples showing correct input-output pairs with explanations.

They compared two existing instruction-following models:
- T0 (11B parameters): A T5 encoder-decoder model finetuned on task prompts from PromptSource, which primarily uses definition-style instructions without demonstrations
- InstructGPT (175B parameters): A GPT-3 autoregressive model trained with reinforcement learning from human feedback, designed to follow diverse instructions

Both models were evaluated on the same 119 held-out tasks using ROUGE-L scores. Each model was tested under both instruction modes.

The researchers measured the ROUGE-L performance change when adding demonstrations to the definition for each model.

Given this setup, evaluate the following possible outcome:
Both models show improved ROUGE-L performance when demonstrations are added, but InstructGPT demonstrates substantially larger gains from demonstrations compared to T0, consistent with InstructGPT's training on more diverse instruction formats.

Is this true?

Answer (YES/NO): NO